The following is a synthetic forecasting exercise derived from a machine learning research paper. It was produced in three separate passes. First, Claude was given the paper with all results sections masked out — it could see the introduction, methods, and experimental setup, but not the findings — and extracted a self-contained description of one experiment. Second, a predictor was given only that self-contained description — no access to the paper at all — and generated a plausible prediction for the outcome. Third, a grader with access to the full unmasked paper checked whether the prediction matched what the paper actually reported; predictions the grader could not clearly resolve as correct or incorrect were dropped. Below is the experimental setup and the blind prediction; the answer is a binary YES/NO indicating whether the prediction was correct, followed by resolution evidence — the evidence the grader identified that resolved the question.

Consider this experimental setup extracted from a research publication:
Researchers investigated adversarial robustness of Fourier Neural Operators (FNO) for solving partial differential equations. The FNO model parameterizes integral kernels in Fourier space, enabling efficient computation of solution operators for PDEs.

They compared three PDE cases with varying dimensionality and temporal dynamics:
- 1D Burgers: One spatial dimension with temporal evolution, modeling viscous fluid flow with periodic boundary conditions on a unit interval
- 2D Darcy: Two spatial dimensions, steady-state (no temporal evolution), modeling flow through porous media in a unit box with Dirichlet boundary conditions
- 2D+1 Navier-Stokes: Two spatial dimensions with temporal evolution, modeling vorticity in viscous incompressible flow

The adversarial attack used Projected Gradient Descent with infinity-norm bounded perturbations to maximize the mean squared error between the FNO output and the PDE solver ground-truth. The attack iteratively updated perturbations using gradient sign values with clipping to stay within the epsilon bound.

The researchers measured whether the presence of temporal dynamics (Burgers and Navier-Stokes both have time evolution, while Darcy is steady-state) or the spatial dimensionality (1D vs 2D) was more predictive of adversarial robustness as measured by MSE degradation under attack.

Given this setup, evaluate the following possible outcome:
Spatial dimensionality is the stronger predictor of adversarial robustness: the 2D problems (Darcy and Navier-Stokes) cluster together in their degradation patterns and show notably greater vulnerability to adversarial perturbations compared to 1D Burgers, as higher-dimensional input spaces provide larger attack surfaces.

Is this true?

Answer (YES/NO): NO